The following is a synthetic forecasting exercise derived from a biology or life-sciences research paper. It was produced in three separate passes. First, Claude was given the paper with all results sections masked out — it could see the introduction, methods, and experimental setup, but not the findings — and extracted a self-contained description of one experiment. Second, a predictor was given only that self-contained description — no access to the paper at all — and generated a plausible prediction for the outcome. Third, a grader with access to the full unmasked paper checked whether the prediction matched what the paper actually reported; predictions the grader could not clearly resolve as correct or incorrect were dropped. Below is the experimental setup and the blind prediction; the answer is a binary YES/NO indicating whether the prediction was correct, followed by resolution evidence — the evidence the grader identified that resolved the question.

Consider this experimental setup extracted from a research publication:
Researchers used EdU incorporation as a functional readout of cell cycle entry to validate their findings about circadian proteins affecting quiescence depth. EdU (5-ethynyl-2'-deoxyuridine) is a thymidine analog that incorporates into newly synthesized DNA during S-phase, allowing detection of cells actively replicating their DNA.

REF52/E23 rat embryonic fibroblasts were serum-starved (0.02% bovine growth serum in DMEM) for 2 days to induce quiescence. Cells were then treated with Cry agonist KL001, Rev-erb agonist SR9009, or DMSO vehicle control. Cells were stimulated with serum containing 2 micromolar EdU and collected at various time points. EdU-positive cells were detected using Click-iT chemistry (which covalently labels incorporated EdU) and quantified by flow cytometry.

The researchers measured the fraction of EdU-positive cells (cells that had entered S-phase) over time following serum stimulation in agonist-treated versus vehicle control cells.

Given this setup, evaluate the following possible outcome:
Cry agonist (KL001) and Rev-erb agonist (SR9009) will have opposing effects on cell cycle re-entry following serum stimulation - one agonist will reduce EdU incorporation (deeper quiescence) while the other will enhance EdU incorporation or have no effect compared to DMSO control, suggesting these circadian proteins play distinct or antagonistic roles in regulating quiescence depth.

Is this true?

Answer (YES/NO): NO